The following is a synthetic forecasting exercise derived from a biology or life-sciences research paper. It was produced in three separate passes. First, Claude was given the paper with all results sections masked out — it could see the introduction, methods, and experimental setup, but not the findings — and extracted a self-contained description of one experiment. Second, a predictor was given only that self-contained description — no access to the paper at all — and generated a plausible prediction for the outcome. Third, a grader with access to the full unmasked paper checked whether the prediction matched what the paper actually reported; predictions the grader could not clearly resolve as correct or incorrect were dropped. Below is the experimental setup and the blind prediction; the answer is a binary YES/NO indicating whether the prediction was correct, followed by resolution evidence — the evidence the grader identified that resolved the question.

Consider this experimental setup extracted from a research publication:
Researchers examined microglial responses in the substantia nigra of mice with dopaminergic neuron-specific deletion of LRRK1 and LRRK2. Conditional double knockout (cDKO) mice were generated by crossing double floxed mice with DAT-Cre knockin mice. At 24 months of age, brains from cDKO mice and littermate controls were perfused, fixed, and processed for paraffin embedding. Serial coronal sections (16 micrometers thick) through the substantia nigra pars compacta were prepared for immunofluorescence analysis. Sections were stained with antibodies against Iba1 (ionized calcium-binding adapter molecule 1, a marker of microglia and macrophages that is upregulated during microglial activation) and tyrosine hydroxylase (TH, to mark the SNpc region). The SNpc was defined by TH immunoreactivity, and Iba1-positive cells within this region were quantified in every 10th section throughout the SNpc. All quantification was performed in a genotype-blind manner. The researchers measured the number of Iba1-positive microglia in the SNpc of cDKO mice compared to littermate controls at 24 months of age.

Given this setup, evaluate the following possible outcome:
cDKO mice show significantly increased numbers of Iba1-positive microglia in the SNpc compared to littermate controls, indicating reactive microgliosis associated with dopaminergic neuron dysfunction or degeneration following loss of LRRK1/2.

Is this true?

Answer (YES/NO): YES